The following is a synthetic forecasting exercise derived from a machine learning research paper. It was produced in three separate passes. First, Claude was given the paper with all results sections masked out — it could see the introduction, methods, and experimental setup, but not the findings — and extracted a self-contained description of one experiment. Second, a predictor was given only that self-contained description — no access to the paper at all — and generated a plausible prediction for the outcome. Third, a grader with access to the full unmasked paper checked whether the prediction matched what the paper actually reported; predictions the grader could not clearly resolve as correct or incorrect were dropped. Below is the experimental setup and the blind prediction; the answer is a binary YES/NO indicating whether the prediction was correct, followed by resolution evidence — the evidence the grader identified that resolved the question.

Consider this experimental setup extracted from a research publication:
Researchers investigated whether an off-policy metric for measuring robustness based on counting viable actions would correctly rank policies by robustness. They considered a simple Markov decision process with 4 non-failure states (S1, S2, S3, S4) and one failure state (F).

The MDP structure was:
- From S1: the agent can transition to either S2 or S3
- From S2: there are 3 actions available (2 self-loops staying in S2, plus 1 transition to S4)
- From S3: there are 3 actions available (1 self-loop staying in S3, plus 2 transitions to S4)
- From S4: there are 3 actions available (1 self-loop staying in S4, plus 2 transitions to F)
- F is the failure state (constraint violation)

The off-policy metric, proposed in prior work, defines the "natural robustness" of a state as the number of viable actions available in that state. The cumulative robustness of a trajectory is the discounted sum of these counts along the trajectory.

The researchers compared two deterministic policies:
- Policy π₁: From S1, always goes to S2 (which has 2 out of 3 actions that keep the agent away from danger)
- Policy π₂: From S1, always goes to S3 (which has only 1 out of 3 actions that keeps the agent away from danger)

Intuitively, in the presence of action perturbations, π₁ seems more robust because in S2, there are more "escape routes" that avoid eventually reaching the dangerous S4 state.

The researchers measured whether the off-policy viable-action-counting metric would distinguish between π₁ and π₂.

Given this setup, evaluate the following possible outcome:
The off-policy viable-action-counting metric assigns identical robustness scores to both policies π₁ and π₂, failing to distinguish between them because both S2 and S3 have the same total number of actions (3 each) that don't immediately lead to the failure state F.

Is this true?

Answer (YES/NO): YES